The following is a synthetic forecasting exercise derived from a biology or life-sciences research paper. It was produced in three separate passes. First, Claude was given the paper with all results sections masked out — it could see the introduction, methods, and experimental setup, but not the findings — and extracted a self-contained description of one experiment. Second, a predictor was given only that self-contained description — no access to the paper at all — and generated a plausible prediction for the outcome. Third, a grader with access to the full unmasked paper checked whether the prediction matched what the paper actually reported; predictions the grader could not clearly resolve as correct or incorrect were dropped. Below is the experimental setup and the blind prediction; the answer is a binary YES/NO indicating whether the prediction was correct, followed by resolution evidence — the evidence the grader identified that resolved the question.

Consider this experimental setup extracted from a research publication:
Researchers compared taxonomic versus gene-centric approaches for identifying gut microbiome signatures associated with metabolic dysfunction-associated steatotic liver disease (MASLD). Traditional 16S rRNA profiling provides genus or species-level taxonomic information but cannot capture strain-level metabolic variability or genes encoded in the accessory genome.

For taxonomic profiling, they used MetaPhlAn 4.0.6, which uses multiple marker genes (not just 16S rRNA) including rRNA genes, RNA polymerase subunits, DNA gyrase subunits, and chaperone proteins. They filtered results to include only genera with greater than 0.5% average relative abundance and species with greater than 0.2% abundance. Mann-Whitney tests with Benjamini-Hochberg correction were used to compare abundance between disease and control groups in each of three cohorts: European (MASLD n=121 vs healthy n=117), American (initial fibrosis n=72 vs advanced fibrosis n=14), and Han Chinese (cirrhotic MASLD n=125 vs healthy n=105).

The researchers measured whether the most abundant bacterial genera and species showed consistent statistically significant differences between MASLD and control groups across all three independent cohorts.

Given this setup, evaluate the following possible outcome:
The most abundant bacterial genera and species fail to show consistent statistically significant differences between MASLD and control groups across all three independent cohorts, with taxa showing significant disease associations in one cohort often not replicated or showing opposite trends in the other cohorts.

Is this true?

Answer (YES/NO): YES